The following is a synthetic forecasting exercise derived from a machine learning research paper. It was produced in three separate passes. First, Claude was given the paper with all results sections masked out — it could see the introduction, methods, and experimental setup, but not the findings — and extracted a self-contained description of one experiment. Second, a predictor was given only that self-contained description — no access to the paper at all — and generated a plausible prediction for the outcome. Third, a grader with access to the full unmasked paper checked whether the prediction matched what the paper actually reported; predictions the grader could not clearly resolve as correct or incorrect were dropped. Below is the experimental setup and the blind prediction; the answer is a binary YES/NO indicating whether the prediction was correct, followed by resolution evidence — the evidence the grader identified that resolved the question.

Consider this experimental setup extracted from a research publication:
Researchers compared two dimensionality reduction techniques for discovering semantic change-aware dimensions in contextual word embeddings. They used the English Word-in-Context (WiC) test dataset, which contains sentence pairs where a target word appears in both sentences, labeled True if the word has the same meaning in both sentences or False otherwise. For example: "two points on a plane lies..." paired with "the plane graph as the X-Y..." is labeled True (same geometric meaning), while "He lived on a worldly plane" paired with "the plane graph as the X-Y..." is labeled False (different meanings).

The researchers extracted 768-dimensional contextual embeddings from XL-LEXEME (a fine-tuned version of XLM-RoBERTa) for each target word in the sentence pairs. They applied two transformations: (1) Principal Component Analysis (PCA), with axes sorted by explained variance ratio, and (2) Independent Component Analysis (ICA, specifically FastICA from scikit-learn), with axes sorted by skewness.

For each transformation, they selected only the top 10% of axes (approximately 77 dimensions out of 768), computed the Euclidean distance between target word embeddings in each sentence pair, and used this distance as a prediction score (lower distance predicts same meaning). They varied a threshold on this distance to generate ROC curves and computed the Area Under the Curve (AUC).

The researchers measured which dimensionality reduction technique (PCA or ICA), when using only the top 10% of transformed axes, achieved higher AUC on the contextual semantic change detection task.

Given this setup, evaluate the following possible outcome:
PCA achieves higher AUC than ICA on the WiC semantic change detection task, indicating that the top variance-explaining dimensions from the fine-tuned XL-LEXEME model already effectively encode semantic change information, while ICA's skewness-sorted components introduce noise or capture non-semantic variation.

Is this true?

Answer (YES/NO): YES